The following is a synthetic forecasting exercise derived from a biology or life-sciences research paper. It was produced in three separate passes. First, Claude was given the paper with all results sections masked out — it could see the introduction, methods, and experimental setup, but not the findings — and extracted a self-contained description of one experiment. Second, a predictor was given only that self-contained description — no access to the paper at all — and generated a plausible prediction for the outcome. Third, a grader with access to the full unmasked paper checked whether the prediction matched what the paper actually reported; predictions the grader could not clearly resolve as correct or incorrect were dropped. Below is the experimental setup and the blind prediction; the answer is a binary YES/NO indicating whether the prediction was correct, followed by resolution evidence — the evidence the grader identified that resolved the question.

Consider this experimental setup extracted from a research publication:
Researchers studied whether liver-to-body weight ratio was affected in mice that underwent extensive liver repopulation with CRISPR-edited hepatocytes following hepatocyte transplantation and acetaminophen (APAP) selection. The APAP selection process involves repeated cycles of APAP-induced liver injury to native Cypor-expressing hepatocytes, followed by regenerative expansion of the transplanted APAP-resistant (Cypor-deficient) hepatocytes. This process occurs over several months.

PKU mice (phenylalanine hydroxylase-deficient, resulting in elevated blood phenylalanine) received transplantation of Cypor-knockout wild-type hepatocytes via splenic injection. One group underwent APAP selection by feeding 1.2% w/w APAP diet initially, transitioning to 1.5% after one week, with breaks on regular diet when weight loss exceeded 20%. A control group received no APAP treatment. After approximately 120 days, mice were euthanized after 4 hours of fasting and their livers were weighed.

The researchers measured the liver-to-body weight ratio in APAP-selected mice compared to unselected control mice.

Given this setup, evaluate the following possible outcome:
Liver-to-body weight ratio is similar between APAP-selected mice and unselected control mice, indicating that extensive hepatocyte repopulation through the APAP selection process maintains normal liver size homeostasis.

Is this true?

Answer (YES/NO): YES